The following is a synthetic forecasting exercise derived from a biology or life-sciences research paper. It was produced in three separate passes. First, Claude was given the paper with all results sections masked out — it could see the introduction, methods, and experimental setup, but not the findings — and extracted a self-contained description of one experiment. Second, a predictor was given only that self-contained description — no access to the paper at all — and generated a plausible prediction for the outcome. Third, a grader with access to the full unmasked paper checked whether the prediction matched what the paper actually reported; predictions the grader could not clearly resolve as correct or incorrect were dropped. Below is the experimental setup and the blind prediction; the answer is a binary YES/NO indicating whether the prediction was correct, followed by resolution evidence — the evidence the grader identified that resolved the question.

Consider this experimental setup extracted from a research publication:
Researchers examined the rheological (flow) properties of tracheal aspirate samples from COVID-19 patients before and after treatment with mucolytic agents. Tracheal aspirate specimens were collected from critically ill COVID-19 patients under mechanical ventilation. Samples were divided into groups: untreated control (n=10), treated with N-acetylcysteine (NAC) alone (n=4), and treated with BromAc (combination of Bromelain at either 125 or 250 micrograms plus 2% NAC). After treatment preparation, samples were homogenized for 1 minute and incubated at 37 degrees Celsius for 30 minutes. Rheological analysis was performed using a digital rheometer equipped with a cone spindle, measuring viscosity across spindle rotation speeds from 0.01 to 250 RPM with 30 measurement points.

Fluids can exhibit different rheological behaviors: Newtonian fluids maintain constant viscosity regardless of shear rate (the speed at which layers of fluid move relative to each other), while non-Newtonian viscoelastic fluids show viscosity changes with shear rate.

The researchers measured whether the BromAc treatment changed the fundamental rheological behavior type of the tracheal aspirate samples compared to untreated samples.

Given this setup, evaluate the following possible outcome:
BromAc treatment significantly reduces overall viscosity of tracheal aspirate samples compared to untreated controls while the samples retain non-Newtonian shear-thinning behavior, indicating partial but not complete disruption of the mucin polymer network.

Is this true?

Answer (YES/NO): YES